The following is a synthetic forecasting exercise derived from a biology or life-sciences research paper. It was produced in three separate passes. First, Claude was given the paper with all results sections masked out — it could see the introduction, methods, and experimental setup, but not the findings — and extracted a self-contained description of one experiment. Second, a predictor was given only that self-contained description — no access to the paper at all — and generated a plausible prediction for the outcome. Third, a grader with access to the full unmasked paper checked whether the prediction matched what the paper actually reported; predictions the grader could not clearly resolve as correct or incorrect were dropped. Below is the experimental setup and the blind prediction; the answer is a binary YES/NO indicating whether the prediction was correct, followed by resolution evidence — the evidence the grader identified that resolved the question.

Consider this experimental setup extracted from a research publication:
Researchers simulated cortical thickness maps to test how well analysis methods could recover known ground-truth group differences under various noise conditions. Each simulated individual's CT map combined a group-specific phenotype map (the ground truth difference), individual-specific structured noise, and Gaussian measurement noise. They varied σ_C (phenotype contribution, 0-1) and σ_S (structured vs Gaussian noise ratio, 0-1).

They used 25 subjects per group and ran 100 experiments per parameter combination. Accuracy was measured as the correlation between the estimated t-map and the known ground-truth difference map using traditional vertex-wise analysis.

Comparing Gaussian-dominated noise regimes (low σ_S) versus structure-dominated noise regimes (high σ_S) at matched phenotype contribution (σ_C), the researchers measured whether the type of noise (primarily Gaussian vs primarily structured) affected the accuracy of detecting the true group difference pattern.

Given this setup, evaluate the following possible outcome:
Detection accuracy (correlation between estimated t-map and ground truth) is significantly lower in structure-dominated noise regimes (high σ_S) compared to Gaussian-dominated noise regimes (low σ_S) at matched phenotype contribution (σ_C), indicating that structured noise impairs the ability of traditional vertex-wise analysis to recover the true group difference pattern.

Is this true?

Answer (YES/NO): NO